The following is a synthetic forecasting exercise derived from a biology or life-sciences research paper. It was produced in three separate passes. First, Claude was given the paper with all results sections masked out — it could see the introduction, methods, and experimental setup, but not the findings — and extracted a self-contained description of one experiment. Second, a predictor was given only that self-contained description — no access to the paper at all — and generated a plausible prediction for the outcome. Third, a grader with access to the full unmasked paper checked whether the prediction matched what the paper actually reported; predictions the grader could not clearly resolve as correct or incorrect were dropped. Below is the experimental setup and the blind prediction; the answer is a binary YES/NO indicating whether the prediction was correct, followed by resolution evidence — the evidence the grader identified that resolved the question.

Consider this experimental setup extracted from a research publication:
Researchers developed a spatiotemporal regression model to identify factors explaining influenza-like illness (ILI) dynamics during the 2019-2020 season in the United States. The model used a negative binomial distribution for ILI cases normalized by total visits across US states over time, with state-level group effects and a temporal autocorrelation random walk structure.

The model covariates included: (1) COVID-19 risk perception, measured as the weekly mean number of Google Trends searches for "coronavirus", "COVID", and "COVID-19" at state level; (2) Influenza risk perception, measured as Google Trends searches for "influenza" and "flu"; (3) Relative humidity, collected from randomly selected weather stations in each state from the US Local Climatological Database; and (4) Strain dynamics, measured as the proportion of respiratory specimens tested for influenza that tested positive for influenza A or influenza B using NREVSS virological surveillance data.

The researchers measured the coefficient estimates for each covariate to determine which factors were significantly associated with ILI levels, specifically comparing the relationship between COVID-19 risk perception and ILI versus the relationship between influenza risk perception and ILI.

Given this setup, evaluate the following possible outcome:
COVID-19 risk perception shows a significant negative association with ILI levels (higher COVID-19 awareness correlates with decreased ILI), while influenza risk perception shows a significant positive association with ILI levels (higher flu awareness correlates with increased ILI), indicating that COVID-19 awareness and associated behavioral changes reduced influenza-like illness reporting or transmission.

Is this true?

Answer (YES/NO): YES